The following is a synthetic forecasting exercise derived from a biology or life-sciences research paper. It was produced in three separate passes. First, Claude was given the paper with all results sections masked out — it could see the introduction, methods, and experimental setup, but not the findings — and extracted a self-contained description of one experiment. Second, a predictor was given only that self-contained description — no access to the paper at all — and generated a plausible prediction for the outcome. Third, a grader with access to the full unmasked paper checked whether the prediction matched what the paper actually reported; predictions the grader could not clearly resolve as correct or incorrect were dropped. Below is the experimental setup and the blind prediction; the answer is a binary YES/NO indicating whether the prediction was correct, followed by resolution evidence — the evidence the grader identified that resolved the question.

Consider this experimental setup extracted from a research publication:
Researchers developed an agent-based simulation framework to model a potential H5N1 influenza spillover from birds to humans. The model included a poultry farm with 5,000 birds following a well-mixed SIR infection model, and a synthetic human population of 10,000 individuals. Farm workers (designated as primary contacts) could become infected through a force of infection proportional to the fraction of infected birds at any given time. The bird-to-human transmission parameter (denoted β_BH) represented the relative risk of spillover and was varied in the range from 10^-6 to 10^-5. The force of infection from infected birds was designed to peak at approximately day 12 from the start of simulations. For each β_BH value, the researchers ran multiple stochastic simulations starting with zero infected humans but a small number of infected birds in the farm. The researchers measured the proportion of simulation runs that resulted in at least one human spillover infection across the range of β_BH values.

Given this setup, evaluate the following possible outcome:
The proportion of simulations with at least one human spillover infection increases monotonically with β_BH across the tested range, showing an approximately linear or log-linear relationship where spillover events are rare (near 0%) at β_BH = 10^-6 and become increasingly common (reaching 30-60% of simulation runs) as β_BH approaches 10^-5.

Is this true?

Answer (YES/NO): NO